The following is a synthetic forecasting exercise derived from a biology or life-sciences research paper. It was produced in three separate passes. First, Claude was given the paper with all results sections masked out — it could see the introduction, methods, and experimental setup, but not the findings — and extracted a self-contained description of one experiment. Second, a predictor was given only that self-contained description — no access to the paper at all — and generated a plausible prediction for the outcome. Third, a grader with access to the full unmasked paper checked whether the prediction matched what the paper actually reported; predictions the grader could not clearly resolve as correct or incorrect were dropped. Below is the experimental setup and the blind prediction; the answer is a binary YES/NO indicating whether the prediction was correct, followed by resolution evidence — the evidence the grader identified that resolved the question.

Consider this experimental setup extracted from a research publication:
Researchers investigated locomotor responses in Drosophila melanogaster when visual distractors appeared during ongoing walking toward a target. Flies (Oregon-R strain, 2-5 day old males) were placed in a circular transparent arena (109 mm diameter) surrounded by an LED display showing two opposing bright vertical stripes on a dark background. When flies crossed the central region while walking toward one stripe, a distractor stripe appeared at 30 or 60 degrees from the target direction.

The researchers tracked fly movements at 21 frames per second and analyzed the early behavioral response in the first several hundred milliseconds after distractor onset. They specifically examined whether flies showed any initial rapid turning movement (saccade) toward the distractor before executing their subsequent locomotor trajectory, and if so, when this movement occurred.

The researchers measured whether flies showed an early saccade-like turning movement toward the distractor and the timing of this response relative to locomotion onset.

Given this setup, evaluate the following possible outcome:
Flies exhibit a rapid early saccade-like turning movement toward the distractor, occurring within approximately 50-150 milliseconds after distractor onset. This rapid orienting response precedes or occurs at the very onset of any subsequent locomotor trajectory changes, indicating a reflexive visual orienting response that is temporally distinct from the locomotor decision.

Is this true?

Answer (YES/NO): NO